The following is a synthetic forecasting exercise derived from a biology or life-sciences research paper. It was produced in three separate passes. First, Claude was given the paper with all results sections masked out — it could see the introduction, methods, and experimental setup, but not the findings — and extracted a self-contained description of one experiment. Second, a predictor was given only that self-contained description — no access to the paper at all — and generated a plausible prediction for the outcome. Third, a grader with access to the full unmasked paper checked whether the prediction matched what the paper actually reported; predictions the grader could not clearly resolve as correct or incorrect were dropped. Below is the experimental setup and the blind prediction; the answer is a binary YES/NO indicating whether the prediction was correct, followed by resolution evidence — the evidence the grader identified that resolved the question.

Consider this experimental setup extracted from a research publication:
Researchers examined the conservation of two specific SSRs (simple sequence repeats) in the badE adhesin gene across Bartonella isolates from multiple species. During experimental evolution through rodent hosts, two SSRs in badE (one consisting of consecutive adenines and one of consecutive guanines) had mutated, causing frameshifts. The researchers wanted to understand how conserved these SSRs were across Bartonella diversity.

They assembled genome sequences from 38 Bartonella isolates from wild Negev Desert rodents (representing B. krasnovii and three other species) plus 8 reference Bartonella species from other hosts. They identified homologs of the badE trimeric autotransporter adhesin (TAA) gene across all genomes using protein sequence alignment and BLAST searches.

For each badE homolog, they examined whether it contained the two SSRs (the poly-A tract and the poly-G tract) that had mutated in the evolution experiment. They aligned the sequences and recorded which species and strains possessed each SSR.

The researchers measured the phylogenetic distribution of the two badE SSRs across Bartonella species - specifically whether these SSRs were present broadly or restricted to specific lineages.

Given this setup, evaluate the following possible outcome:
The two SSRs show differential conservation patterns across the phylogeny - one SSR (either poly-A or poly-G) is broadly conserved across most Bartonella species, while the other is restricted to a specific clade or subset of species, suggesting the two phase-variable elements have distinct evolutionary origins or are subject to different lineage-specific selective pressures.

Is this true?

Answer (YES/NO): YES